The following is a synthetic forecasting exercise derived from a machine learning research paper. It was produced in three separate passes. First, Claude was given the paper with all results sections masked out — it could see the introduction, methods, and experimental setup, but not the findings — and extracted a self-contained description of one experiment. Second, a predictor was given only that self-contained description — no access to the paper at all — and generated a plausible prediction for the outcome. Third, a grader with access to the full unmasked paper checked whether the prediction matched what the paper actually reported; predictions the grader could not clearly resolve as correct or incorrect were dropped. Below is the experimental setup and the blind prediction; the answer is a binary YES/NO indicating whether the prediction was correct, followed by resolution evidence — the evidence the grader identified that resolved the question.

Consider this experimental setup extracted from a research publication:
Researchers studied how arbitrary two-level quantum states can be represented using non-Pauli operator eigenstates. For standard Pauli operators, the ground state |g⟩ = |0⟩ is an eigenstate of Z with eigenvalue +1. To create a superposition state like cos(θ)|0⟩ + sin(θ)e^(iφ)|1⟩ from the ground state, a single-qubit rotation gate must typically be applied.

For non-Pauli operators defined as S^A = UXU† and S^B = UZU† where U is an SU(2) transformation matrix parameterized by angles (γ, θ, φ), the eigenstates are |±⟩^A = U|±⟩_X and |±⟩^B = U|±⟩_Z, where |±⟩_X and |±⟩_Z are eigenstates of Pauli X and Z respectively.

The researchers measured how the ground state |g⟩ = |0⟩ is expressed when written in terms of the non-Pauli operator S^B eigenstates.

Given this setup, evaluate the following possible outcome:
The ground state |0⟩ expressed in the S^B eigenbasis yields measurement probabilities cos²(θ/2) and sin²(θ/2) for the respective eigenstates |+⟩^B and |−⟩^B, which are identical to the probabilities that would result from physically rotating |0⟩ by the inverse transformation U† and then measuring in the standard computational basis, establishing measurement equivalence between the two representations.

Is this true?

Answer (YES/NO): NO